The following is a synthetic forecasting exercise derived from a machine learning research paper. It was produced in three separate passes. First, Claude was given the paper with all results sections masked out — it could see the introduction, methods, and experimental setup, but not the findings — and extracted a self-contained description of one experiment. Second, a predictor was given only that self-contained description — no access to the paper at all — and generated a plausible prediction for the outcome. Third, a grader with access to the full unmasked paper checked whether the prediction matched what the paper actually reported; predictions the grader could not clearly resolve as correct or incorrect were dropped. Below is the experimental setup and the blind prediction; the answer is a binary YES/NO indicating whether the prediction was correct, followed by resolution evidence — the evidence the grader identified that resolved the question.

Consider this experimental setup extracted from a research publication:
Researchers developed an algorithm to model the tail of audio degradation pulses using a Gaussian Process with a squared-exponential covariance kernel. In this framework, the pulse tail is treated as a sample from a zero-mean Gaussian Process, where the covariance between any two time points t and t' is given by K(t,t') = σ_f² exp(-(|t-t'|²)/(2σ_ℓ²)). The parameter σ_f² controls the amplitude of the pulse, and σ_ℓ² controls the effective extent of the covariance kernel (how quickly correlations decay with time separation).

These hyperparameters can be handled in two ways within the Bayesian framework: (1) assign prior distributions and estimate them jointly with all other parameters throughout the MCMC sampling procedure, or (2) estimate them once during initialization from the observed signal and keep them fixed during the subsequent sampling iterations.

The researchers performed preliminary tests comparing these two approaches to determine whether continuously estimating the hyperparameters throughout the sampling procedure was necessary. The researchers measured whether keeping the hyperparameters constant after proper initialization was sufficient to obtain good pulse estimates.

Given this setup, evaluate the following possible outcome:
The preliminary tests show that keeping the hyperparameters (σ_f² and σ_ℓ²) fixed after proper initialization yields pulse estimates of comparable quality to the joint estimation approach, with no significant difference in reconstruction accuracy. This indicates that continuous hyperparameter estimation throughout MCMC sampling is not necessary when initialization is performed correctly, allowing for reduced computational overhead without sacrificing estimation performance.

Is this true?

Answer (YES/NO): YES